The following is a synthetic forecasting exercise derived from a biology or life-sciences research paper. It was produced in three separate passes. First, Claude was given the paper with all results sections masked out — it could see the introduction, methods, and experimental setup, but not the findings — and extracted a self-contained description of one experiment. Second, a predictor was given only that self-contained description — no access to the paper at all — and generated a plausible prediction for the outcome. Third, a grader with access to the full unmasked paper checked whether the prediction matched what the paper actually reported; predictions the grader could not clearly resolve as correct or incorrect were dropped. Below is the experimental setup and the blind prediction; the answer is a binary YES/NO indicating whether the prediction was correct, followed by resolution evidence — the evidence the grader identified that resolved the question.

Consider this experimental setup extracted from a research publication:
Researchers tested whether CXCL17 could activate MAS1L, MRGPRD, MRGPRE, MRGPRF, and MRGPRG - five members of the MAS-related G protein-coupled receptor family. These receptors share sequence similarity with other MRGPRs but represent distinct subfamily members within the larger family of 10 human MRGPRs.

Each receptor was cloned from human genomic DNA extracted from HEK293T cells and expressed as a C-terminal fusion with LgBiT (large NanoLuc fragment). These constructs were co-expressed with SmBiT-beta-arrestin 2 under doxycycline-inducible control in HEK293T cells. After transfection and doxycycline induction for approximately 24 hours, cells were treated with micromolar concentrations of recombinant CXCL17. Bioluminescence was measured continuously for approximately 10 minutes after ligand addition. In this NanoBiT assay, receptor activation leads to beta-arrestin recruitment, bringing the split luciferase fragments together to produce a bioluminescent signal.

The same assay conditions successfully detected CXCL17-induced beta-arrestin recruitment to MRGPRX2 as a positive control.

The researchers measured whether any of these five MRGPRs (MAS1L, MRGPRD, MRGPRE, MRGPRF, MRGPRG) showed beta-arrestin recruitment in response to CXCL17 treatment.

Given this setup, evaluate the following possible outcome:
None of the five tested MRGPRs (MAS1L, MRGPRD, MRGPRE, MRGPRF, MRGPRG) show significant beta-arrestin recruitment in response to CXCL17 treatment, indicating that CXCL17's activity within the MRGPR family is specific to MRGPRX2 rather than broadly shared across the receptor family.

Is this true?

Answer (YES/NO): NO